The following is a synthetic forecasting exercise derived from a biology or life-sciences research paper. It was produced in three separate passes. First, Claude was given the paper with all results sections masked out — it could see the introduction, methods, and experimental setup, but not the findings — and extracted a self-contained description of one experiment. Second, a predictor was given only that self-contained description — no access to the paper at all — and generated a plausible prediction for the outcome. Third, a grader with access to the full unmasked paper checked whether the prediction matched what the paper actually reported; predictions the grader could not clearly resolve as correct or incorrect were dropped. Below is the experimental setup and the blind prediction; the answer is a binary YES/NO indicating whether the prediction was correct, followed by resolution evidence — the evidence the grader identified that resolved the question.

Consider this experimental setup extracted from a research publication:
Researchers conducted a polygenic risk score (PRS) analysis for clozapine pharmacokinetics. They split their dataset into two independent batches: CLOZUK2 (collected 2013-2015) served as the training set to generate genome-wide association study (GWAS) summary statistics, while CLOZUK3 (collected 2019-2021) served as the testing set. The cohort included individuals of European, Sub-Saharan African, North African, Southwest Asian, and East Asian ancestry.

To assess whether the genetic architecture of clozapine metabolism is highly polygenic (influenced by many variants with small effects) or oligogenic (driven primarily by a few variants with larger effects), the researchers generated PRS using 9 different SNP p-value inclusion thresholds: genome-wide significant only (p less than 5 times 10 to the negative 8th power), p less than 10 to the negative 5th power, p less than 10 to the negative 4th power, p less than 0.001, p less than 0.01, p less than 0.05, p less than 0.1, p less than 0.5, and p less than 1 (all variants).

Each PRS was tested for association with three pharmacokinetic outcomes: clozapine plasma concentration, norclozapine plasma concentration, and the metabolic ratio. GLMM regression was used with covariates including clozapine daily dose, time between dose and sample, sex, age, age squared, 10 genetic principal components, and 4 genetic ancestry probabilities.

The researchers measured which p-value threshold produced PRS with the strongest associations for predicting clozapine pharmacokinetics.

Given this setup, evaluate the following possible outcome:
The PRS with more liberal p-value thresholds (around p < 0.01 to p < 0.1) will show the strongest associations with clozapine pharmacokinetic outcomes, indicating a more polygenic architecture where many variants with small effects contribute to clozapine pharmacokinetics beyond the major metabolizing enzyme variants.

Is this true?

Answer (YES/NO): NO